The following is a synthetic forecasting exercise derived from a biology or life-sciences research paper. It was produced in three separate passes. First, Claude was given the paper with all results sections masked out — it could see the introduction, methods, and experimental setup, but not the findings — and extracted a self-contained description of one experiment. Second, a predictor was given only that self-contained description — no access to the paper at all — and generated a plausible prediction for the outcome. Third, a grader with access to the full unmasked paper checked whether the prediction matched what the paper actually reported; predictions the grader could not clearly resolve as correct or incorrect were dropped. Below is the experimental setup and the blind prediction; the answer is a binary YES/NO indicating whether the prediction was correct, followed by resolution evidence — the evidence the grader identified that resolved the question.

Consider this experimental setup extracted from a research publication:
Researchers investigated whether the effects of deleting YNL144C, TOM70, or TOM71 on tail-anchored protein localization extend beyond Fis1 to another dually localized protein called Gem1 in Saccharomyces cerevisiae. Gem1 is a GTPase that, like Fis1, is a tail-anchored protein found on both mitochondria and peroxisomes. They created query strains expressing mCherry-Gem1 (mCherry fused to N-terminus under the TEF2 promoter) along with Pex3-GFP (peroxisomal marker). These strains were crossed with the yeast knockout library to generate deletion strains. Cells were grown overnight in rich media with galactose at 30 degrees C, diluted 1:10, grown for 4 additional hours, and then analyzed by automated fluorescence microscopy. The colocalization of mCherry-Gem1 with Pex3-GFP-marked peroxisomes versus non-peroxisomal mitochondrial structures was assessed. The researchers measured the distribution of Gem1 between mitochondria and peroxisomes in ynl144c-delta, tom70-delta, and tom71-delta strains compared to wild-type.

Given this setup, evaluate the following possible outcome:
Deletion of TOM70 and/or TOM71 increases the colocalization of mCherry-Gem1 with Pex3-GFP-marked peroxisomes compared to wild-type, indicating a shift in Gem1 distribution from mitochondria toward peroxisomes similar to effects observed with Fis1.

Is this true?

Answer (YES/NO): YES